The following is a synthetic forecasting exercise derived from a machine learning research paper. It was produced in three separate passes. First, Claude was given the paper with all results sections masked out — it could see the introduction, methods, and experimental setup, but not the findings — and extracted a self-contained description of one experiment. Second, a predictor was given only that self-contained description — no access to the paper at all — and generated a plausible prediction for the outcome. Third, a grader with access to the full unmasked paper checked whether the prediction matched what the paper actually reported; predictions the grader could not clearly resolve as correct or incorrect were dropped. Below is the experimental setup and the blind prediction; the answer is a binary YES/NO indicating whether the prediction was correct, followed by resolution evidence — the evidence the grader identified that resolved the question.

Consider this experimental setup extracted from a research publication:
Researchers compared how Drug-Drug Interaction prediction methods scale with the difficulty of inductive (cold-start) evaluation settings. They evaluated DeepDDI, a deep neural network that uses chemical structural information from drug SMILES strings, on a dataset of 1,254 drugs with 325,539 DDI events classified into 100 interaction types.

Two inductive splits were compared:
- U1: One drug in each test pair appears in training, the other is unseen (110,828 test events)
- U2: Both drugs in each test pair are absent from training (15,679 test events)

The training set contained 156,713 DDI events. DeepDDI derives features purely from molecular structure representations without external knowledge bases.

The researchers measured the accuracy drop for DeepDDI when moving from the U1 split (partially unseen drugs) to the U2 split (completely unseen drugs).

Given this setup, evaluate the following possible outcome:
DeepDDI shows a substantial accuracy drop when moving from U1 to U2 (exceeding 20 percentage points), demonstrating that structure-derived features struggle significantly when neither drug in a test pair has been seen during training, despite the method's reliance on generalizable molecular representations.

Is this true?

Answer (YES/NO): YES